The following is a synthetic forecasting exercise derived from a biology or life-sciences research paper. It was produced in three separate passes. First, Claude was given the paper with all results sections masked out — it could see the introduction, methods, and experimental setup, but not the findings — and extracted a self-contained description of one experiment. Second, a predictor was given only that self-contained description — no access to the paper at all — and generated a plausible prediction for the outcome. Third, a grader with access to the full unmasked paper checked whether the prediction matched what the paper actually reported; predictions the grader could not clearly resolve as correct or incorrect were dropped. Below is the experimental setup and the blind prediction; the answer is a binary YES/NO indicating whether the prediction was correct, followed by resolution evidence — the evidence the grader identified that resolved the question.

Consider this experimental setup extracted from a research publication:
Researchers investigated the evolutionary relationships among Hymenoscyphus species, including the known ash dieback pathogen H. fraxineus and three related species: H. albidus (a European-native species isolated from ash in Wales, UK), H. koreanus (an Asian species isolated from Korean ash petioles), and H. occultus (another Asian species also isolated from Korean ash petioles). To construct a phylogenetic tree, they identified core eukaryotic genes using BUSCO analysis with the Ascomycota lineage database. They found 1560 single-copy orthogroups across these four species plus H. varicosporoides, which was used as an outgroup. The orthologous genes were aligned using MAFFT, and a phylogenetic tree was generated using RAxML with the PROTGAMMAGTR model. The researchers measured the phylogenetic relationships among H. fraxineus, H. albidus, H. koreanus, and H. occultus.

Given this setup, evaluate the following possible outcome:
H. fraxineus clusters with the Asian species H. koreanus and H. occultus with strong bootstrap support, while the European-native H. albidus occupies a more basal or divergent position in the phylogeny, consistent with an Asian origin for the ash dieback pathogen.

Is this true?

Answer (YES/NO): NO